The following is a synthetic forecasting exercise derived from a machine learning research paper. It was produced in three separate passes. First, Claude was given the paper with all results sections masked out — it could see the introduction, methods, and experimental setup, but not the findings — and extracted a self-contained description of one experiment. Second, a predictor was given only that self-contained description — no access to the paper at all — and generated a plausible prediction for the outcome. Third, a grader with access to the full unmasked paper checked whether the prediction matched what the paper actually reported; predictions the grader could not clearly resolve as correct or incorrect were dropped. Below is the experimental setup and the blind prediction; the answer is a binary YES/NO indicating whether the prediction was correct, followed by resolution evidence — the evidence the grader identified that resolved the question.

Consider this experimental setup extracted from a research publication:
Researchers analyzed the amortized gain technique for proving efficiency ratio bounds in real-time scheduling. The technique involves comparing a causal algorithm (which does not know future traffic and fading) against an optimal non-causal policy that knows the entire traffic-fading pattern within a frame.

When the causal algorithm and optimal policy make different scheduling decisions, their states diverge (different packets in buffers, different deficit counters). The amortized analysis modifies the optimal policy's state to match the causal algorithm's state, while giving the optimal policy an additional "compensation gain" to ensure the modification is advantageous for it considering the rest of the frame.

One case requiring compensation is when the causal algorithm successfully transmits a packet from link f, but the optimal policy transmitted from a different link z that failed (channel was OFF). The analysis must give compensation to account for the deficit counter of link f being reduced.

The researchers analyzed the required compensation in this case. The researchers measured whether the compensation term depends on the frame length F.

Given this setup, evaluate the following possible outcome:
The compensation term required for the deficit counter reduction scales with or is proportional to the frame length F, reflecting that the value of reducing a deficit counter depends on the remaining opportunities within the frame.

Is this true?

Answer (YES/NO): YES